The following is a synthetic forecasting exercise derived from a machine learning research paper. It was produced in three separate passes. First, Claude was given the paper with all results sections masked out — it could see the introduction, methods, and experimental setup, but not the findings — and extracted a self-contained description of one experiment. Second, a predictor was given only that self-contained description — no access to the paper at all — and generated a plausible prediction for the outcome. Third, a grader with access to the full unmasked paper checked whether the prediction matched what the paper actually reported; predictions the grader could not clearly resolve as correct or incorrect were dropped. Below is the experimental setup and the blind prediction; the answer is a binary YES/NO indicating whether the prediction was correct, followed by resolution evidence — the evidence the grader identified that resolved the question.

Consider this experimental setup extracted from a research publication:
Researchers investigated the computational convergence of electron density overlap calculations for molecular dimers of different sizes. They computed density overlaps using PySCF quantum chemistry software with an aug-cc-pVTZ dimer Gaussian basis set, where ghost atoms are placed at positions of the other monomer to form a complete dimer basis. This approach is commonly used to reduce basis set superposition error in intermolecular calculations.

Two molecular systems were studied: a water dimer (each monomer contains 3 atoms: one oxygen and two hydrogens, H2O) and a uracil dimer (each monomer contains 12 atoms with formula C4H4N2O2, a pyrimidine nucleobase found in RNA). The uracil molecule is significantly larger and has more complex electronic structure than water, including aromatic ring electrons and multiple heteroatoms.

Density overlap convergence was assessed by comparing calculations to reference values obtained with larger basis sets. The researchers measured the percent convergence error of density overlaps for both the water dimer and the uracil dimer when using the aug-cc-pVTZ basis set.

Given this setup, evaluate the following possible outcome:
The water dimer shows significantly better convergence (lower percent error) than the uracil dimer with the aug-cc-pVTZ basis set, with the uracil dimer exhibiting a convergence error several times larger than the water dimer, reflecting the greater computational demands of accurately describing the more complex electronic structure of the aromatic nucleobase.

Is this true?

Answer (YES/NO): YES